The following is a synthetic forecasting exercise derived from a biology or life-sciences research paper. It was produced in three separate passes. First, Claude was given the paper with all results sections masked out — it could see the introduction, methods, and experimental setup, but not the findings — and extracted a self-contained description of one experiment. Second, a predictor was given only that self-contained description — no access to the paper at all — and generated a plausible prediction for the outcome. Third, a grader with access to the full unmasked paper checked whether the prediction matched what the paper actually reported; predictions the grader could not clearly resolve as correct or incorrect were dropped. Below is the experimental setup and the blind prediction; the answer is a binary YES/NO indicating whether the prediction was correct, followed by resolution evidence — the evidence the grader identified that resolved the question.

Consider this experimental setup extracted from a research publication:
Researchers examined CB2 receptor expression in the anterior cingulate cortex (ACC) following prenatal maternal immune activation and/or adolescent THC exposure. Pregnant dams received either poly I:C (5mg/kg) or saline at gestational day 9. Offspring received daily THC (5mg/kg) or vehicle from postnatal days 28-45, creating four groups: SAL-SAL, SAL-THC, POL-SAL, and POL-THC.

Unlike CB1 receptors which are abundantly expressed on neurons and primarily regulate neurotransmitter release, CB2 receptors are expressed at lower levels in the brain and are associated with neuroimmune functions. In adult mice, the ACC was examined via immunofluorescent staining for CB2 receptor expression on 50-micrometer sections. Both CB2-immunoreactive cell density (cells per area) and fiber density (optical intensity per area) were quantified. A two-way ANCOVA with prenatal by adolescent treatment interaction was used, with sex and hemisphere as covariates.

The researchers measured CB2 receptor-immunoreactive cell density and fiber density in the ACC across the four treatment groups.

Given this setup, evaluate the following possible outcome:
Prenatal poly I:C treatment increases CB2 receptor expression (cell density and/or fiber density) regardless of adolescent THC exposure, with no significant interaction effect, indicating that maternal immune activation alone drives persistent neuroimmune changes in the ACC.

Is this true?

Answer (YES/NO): NO